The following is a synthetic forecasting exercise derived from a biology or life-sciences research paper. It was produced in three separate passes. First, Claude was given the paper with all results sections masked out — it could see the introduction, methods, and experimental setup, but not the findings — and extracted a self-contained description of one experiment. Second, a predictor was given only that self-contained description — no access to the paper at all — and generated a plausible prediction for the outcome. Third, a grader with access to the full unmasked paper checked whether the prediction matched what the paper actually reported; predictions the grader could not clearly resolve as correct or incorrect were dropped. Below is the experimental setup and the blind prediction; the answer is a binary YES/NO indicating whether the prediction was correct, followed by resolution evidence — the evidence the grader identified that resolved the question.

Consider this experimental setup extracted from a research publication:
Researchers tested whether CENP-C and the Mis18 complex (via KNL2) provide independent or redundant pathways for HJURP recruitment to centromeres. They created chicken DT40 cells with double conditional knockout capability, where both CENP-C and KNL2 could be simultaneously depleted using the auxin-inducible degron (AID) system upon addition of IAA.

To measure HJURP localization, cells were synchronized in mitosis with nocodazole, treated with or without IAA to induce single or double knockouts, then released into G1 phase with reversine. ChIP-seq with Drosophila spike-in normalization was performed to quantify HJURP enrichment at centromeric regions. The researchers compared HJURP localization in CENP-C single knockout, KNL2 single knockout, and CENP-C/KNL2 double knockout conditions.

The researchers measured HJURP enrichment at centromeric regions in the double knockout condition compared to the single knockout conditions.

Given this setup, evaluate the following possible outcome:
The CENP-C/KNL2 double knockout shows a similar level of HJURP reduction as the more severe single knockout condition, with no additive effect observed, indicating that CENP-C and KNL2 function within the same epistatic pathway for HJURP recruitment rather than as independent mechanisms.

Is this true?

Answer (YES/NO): NO